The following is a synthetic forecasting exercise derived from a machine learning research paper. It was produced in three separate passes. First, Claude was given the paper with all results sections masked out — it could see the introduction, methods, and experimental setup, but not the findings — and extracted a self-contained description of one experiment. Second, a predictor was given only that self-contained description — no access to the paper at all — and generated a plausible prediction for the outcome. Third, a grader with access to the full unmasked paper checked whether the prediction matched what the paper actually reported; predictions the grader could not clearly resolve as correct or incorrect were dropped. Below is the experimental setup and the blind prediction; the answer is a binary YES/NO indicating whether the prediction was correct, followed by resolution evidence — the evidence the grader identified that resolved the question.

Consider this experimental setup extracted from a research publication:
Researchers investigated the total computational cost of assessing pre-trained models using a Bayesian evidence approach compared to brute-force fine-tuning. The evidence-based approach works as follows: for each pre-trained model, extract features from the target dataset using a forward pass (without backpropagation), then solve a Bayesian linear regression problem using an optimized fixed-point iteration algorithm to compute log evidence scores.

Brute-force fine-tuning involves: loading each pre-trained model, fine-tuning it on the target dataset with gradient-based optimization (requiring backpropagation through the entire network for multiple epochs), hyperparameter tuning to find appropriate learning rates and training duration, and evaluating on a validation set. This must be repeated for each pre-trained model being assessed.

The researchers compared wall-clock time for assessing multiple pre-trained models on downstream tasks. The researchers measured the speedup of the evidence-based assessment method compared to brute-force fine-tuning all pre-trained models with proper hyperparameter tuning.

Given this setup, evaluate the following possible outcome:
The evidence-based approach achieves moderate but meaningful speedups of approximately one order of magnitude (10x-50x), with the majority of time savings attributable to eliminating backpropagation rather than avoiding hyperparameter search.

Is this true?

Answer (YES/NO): NO